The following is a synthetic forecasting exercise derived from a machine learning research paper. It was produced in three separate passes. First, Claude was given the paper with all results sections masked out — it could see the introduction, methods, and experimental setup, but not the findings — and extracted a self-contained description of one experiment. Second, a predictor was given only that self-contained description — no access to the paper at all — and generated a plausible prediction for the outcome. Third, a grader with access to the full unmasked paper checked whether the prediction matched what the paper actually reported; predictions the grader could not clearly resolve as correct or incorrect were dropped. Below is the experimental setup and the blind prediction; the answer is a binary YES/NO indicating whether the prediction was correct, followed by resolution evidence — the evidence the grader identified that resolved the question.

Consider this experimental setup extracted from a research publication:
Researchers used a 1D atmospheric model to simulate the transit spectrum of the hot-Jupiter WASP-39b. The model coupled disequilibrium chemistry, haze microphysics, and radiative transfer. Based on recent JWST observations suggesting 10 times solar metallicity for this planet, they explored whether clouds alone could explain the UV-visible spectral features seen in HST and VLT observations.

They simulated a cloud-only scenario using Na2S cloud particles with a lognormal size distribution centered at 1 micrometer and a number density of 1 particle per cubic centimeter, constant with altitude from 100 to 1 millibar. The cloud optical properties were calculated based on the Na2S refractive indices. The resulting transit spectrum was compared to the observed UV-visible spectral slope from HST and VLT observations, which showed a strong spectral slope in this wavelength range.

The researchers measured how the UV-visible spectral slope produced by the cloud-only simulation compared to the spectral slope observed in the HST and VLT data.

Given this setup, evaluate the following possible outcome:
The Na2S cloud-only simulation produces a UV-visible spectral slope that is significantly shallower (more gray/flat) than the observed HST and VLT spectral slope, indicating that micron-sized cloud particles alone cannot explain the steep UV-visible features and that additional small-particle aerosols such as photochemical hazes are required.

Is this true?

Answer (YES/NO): YES